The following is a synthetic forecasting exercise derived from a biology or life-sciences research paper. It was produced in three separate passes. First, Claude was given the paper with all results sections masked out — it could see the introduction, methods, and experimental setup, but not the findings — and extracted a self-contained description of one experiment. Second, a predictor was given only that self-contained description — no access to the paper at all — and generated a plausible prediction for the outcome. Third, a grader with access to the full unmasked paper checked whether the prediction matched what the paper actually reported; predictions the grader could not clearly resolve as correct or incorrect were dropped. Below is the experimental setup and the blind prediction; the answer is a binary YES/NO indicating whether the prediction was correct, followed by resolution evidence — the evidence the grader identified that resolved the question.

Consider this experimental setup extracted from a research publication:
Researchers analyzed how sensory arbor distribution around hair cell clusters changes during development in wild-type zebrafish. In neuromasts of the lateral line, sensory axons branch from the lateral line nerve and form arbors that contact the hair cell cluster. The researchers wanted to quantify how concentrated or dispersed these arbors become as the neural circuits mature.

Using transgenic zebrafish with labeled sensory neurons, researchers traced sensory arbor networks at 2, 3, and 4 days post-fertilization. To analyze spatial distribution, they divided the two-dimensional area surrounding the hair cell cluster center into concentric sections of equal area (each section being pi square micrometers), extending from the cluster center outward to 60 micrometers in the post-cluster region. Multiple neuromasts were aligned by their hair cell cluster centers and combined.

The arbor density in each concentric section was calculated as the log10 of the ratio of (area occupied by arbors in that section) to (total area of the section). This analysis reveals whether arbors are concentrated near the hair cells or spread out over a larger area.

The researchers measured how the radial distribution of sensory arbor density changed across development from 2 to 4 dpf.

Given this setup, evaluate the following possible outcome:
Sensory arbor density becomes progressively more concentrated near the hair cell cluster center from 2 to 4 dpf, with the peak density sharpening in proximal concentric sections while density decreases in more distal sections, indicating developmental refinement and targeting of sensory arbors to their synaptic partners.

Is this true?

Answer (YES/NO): NO